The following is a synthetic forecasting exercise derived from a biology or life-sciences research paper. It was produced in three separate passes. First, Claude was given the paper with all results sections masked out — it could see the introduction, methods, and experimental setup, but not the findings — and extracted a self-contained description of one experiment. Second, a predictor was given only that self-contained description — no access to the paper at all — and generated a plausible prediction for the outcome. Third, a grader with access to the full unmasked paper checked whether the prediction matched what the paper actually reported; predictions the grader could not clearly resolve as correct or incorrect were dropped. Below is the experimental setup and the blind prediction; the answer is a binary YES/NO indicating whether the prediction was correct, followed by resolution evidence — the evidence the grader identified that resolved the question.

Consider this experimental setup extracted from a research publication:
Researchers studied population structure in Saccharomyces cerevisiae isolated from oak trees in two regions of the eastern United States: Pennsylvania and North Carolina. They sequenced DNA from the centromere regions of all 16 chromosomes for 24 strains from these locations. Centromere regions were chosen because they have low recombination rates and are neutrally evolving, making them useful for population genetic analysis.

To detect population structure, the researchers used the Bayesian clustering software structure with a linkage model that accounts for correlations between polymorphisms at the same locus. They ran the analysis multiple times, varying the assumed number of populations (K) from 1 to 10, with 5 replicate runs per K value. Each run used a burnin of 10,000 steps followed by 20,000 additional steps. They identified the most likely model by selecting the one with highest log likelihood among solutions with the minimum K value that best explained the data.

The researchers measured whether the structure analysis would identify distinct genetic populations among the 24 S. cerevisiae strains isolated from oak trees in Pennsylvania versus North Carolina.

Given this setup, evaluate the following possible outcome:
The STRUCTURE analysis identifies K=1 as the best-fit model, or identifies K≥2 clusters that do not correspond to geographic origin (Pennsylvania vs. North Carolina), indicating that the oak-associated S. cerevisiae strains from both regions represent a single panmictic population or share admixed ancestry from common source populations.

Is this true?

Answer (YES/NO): NO